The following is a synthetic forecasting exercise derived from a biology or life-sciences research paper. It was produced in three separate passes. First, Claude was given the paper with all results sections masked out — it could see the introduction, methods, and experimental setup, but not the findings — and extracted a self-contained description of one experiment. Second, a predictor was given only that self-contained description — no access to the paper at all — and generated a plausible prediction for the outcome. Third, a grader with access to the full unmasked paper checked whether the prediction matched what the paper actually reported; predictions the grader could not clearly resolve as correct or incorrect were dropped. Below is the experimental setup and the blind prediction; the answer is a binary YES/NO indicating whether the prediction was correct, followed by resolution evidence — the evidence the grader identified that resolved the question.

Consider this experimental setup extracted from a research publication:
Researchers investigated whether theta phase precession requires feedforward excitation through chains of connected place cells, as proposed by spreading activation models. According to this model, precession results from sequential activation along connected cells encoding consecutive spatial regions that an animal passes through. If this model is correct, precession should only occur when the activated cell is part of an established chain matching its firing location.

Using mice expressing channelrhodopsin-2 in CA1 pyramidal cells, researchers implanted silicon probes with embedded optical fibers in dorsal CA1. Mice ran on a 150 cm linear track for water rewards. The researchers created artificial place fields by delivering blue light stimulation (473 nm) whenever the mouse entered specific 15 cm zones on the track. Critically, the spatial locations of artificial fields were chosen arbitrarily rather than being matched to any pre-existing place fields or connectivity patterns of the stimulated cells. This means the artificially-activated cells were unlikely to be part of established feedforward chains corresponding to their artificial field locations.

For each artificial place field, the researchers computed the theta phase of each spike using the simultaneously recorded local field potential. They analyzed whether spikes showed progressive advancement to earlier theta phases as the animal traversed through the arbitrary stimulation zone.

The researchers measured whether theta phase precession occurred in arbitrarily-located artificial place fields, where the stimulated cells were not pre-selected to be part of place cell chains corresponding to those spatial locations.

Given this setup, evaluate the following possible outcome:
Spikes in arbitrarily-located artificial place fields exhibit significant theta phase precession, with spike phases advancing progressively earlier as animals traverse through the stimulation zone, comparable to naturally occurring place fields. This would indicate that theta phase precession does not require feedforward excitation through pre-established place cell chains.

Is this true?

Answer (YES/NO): YES